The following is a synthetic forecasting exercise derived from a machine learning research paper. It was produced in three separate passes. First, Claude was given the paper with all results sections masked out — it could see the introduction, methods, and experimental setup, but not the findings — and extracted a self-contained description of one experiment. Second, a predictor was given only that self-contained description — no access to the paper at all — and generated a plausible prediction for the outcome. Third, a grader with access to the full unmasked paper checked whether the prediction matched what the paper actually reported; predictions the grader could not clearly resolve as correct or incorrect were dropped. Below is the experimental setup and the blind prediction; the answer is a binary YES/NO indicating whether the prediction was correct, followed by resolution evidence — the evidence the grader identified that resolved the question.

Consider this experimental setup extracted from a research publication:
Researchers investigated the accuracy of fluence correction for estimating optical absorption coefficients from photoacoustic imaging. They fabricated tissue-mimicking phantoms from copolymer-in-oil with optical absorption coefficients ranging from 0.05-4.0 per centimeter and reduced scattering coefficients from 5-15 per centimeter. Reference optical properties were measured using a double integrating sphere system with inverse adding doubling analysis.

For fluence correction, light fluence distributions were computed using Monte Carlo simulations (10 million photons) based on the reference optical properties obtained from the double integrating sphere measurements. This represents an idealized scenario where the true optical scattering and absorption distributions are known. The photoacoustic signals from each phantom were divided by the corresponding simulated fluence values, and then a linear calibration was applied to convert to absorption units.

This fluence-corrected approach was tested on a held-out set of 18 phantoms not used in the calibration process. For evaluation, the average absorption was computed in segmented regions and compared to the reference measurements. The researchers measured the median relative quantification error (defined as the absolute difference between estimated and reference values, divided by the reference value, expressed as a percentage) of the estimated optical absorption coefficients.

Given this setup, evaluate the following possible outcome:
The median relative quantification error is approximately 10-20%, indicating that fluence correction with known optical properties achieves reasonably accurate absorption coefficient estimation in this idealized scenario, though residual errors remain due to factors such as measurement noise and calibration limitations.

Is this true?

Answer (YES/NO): NO